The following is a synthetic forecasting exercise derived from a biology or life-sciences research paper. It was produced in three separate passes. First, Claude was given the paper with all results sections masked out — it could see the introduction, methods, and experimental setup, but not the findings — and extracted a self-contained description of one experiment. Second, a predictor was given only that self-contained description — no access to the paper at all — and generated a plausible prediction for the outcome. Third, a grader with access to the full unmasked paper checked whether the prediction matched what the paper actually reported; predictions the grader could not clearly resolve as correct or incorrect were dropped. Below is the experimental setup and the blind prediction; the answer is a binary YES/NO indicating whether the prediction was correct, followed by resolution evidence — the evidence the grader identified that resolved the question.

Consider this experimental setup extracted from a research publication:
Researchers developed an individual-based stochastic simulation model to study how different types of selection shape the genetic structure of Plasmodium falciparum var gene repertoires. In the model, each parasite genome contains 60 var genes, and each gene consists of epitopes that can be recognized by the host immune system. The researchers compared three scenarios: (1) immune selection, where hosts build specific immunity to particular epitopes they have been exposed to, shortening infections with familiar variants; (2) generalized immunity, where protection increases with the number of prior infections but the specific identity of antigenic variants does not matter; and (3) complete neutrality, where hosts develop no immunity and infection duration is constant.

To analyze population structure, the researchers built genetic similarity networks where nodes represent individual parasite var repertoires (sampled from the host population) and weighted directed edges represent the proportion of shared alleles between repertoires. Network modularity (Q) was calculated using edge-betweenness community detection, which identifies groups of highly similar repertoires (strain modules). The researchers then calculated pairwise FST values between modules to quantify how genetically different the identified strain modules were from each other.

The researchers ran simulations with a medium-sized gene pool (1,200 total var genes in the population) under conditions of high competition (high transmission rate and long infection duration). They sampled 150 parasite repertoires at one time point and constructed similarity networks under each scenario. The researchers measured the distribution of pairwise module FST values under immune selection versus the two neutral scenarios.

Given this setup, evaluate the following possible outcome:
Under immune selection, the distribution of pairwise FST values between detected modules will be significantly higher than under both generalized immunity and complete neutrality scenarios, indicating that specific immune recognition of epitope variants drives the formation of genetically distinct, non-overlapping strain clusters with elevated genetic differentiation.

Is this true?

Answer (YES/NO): YES